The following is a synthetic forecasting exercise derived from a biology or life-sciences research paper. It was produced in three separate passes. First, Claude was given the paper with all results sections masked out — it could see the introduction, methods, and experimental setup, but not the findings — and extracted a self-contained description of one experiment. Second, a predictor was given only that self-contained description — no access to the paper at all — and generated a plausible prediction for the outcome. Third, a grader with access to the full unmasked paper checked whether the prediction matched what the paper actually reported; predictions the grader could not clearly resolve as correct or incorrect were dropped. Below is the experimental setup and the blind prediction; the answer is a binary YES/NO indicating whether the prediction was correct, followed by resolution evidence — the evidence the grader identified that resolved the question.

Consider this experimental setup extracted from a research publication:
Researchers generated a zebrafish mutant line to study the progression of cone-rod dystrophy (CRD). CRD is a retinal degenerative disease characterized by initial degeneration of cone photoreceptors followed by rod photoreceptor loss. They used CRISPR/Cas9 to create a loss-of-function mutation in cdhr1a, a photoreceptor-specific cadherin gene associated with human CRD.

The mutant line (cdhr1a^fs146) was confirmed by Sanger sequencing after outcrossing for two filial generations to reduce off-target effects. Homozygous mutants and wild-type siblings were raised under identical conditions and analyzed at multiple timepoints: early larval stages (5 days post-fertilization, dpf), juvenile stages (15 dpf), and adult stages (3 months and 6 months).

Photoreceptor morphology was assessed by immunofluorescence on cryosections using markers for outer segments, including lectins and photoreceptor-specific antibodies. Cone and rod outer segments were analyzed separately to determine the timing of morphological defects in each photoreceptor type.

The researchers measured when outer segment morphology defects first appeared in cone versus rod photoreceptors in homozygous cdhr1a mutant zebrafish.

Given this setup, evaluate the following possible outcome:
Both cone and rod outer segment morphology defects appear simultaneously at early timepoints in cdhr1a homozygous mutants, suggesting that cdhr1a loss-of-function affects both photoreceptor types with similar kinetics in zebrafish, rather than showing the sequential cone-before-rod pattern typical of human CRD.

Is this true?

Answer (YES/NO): NO